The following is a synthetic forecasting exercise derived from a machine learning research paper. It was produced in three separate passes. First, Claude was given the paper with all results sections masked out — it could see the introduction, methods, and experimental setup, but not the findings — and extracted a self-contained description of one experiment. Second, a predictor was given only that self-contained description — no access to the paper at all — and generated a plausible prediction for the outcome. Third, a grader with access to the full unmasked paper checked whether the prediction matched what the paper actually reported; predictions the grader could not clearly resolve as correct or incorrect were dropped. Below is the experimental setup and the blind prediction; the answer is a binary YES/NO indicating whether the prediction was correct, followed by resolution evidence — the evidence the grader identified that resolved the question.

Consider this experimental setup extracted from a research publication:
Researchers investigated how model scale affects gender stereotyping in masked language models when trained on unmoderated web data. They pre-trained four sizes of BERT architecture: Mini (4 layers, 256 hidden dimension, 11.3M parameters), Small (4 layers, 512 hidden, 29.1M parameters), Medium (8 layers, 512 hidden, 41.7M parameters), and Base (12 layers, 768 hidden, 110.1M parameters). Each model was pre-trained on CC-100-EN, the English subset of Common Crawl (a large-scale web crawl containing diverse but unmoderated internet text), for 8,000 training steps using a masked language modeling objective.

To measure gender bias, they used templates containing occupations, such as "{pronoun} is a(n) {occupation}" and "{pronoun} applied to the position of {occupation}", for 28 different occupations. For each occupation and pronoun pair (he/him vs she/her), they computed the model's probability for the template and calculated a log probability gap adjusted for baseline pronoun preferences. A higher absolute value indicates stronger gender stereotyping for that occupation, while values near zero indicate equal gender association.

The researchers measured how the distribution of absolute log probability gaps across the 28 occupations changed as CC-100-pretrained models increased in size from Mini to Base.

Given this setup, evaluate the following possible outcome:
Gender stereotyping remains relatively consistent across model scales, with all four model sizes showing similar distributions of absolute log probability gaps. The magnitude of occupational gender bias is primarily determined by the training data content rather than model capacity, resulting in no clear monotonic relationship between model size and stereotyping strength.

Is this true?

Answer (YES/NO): NO